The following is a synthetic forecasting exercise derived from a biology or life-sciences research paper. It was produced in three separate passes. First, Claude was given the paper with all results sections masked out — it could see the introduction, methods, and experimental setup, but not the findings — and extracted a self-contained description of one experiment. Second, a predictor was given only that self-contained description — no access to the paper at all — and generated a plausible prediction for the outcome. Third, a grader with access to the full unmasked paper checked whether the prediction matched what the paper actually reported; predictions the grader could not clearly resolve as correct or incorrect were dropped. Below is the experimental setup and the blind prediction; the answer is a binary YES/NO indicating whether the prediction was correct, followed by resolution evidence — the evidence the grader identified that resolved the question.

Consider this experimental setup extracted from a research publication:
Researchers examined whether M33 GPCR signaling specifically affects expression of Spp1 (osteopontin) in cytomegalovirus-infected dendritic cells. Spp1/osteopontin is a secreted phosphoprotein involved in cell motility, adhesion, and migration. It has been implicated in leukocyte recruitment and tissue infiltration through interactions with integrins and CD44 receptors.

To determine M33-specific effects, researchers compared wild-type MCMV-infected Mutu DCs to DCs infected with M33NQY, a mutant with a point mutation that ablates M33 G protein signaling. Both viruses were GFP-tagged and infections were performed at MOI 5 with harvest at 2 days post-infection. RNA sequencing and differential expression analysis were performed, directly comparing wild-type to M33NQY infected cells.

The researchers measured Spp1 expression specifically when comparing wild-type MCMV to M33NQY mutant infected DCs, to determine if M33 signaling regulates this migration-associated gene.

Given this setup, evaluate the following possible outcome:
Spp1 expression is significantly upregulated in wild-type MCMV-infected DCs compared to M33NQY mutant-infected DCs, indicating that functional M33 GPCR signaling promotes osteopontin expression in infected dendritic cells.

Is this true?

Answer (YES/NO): YES